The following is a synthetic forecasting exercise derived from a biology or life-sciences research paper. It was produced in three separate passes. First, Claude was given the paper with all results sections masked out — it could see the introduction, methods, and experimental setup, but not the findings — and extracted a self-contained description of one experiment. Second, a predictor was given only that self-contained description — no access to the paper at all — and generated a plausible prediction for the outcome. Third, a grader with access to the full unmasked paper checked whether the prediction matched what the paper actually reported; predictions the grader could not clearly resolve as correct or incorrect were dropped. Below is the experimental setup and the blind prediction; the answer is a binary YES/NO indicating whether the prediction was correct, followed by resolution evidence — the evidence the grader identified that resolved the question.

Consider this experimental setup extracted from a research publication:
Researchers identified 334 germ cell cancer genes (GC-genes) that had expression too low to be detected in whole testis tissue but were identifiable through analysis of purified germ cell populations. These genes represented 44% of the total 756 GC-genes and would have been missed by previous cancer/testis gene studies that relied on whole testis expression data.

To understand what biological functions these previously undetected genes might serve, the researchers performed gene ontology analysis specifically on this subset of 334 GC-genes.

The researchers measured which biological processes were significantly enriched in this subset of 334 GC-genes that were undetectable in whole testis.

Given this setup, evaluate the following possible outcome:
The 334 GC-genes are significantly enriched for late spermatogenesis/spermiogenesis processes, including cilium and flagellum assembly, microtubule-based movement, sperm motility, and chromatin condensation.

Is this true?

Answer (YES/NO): NO